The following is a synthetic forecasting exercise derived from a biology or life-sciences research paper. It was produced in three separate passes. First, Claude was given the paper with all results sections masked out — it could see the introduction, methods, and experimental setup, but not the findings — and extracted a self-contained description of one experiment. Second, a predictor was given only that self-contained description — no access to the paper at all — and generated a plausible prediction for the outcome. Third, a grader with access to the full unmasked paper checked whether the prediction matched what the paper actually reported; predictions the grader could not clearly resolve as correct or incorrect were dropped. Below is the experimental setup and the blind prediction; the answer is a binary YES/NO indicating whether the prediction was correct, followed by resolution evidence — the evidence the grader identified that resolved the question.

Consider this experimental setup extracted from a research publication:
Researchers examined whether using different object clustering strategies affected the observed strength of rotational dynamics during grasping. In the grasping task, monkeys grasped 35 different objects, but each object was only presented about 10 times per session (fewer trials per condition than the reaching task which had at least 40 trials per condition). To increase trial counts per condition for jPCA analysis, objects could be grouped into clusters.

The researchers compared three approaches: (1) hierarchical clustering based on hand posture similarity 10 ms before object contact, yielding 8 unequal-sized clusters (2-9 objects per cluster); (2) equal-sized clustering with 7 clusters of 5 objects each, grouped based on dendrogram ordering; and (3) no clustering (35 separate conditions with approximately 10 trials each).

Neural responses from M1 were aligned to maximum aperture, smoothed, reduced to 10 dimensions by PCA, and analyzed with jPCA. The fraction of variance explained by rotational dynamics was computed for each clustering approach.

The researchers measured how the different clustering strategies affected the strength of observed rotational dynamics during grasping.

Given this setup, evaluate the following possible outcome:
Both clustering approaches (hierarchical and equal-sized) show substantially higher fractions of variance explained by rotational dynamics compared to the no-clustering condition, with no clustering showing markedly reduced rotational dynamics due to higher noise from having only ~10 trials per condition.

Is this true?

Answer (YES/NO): NO